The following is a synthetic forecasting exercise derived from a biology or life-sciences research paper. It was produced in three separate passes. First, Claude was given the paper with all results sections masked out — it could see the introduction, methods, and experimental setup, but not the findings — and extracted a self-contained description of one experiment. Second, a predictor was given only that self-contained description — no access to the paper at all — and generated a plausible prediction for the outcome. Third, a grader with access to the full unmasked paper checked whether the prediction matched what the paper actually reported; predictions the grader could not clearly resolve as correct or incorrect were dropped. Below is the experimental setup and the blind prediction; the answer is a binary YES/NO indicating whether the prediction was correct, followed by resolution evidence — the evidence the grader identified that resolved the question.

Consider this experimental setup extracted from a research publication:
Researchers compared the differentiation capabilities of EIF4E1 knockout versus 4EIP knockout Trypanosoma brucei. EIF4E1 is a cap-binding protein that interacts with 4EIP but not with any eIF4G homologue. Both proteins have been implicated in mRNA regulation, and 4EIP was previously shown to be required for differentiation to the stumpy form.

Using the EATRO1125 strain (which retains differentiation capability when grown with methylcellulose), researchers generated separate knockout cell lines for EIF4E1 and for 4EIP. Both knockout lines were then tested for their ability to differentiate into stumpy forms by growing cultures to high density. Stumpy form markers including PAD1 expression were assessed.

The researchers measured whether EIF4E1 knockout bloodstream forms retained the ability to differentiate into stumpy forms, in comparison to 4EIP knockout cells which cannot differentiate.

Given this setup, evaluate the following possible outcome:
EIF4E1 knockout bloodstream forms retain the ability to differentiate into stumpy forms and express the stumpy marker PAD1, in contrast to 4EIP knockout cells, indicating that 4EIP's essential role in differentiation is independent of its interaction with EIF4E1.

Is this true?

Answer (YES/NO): YES